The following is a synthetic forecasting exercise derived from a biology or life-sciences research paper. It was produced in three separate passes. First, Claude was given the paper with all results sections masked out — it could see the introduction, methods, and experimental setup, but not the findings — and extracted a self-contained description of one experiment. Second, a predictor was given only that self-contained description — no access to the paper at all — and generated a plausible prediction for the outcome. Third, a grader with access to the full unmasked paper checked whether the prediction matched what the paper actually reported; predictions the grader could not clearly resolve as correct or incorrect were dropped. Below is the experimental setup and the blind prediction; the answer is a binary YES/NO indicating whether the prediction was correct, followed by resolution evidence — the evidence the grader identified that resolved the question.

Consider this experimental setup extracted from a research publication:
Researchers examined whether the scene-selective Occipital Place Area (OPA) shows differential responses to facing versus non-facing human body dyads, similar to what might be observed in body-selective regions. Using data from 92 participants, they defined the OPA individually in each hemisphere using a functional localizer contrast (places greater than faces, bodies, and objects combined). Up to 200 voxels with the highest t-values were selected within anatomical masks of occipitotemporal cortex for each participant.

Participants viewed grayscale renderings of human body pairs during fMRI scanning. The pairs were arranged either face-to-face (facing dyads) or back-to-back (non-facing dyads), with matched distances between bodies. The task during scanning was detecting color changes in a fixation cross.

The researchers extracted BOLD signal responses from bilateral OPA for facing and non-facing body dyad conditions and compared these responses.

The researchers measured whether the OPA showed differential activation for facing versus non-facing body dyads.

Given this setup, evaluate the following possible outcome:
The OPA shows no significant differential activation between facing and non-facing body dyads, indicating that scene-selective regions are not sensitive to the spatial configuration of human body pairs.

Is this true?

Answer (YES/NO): YES